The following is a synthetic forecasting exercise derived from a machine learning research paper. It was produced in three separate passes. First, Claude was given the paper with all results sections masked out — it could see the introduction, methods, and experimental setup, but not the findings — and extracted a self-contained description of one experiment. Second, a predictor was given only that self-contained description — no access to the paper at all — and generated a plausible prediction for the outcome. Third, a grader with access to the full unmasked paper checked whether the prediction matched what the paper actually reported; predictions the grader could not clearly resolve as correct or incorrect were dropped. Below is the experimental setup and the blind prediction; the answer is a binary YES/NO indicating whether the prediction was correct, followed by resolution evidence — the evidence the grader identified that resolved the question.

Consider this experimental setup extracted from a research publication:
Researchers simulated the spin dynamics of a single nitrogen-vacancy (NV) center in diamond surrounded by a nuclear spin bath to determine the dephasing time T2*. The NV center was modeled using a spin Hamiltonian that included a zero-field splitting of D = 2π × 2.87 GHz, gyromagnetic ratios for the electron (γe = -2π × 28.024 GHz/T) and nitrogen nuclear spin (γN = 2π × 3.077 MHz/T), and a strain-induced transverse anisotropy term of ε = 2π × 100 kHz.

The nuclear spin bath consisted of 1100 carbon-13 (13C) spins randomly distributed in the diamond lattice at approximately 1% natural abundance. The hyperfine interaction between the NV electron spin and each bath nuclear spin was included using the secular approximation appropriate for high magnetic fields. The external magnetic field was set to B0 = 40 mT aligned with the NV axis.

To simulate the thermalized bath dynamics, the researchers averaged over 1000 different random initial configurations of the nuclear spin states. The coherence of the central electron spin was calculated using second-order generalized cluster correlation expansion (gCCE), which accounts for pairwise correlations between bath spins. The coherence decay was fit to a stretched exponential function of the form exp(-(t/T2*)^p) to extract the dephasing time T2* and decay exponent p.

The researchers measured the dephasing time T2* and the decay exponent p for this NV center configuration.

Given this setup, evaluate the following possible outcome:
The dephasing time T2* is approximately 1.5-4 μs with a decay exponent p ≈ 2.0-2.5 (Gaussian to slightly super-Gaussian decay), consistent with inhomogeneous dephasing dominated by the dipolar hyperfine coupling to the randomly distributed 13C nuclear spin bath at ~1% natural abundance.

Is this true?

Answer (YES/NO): YES